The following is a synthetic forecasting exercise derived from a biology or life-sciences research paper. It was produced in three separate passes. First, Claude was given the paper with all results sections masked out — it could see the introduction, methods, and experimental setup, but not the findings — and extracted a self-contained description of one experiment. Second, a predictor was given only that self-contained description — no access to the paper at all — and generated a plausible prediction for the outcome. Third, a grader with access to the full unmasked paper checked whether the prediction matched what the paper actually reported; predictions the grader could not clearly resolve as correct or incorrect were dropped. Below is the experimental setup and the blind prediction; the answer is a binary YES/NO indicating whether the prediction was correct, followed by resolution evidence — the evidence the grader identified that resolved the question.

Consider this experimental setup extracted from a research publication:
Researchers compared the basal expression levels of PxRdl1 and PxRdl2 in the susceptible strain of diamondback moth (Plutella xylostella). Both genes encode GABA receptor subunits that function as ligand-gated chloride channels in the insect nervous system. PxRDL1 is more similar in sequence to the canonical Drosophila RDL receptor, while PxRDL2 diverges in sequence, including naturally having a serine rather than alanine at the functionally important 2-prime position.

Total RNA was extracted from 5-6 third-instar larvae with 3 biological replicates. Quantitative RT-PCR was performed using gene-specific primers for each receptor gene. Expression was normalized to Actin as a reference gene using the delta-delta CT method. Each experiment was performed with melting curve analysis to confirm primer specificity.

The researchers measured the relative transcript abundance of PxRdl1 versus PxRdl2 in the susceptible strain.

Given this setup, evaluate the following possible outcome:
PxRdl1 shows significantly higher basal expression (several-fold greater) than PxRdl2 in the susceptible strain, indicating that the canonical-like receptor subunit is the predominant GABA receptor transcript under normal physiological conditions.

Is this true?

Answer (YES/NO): YES